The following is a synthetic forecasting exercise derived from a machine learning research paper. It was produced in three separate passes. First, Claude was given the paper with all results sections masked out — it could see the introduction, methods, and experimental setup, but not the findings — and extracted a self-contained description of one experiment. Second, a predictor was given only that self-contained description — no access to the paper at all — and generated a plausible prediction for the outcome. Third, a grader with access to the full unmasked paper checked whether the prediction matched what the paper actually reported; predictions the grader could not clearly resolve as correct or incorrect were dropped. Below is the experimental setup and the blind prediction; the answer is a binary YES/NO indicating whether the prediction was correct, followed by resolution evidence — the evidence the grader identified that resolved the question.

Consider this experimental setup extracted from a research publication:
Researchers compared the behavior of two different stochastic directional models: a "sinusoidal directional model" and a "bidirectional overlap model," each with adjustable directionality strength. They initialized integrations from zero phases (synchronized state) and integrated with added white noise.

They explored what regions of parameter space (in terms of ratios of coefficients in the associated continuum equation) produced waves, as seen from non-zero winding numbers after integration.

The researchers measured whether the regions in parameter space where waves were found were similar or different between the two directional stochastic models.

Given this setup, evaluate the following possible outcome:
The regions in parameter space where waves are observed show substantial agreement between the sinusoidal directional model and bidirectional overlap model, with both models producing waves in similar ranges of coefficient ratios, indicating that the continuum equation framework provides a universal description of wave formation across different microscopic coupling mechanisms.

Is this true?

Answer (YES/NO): NO